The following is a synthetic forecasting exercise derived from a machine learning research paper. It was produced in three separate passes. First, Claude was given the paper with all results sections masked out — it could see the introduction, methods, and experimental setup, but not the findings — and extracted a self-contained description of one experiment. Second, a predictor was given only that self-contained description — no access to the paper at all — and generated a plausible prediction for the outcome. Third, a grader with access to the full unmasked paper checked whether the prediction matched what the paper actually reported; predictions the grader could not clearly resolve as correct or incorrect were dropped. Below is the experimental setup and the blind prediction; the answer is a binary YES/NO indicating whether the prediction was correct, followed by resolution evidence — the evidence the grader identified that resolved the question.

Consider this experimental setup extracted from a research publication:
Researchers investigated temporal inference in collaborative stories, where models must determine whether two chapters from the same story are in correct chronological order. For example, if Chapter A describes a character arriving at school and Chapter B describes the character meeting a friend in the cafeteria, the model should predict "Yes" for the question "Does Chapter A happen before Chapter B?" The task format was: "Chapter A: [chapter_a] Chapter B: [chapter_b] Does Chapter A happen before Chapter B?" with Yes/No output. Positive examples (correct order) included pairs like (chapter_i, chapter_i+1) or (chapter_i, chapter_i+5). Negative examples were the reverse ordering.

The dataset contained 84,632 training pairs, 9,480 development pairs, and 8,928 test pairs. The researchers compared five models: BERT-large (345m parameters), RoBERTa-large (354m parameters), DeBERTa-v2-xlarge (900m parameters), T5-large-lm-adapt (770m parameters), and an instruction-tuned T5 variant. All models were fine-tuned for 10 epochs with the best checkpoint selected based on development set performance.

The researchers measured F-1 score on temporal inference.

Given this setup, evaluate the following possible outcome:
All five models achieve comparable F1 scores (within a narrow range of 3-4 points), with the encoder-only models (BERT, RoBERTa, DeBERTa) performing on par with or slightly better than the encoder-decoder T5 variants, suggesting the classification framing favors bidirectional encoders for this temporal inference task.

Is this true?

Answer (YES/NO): NO